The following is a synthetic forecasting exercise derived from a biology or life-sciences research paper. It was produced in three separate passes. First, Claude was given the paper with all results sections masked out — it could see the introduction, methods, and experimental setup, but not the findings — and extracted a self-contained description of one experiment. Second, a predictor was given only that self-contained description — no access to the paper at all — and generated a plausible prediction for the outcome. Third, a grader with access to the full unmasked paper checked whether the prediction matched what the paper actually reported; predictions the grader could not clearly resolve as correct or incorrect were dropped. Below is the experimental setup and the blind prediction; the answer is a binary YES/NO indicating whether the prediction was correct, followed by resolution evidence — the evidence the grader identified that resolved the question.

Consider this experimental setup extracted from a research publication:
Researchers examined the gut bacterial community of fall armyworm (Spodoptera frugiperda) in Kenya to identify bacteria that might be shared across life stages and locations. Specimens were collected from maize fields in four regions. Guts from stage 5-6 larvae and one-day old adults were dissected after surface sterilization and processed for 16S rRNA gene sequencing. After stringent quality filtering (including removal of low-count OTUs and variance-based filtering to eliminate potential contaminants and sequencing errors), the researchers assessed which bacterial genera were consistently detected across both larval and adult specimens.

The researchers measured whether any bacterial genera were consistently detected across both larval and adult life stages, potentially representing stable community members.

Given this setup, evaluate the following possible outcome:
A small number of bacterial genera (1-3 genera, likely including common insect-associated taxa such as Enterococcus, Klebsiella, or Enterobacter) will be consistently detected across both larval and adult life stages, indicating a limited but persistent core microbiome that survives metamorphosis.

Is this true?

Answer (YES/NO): NO